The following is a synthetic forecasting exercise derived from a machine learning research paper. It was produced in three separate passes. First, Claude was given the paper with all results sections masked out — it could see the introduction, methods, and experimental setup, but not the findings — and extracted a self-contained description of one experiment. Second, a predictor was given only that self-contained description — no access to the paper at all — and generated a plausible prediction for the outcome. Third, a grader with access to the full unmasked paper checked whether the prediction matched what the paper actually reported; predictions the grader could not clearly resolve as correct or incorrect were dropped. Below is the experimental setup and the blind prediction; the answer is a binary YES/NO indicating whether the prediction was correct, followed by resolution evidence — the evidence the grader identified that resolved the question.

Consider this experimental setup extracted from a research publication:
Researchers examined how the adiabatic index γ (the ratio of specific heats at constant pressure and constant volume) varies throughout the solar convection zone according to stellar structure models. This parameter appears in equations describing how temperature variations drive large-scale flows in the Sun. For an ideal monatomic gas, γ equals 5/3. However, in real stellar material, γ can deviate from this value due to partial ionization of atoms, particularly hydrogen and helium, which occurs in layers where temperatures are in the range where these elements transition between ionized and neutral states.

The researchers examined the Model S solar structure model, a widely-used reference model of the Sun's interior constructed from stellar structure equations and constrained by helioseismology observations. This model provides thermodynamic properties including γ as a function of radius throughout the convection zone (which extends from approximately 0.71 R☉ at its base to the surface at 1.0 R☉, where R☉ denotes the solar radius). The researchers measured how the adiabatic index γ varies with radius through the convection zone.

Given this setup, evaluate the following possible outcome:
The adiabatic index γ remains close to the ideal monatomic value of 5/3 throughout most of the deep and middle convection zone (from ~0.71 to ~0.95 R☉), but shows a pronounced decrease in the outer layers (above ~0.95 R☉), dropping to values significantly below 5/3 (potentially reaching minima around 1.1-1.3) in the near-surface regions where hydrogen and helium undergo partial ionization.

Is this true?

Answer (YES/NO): NO